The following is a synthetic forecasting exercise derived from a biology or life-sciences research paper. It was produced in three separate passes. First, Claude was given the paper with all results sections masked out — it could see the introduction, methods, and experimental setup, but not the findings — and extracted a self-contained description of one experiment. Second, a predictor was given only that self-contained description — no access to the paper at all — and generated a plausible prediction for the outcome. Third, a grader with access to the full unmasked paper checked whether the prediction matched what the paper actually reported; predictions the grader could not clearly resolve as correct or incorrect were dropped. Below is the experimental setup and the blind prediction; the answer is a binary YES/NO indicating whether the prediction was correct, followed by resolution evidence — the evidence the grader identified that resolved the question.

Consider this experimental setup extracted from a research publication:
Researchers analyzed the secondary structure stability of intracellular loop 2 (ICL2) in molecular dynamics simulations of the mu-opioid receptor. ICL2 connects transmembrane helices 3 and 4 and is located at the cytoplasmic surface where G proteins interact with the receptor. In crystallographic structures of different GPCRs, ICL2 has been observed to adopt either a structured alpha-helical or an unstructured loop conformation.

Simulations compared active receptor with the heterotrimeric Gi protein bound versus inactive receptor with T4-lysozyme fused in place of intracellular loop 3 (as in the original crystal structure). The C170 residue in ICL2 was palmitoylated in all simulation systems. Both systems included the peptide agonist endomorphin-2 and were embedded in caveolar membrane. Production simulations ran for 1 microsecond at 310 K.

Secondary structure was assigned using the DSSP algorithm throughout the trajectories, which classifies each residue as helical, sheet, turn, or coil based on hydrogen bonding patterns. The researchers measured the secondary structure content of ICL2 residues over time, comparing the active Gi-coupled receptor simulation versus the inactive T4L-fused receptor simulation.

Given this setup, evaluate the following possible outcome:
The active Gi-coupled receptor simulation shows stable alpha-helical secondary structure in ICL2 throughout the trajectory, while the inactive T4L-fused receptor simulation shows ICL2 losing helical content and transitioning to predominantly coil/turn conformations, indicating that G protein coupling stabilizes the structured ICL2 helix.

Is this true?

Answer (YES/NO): NO